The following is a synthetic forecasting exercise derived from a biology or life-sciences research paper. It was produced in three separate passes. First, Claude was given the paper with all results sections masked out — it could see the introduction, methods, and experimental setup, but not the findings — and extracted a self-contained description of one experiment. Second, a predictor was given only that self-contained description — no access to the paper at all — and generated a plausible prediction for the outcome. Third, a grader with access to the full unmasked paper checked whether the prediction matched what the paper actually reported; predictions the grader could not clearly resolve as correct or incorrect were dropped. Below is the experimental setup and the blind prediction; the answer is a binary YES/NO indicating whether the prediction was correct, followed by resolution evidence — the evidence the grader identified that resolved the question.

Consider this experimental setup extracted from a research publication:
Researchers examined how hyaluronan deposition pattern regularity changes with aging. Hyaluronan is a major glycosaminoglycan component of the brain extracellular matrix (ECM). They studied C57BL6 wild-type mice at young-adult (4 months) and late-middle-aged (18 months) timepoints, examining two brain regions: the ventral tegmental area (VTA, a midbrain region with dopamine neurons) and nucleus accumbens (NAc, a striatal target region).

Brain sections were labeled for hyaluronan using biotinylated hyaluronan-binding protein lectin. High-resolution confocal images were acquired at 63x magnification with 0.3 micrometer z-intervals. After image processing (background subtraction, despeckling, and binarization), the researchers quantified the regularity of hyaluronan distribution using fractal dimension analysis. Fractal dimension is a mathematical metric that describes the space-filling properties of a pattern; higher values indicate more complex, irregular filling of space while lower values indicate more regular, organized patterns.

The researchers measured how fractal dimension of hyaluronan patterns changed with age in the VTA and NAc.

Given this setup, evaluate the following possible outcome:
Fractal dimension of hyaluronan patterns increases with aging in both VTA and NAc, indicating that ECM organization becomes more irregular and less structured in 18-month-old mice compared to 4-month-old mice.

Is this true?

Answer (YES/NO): NO